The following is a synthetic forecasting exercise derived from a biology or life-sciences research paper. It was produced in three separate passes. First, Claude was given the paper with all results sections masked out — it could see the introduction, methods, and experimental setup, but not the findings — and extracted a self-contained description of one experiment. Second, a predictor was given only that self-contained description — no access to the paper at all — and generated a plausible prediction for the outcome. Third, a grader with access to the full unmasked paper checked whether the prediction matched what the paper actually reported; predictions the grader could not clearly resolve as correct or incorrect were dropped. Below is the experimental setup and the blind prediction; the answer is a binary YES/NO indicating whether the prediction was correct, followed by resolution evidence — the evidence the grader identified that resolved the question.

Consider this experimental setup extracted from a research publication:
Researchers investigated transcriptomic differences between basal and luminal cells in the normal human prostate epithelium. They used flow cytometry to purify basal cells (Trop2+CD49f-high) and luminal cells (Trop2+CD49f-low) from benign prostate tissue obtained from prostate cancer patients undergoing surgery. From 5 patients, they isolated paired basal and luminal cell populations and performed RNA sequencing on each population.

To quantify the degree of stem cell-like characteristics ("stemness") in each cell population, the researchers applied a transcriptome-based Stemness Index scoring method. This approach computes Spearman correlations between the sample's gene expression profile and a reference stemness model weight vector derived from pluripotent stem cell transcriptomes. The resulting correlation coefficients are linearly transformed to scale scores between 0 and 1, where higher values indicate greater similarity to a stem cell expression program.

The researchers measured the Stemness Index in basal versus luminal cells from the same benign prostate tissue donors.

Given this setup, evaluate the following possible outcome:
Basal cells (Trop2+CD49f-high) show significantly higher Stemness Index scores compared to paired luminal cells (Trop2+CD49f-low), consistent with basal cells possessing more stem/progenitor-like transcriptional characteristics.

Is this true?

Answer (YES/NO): YES